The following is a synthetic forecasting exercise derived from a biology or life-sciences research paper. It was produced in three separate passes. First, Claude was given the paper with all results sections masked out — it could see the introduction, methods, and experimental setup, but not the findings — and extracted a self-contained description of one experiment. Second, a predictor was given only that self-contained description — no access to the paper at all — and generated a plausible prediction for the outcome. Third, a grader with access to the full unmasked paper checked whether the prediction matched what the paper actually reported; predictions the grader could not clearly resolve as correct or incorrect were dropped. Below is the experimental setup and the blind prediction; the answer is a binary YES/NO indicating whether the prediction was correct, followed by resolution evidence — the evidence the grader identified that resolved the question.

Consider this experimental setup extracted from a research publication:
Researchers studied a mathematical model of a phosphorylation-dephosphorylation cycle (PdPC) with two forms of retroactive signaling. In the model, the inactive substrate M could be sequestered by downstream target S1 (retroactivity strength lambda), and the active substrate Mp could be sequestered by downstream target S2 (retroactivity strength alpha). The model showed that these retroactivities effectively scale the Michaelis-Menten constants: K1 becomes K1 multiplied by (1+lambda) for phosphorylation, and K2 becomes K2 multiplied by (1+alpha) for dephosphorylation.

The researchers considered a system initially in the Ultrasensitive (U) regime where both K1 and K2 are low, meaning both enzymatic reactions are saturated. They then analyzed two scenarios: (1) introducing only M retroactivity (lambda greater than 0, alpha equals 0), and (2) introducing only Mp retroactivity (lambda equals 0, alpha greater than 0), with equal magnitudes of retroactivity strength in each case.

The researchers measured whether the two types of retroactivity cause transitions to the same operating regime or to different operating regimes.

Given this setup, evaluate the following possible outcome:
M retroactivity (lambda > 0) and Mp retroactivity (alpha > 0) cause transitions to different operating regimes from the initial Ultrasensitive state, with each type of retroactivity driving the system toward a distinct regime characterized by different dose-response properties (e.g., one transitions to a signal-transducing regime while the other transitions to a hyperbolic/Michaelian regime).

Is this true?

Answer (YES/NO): NO